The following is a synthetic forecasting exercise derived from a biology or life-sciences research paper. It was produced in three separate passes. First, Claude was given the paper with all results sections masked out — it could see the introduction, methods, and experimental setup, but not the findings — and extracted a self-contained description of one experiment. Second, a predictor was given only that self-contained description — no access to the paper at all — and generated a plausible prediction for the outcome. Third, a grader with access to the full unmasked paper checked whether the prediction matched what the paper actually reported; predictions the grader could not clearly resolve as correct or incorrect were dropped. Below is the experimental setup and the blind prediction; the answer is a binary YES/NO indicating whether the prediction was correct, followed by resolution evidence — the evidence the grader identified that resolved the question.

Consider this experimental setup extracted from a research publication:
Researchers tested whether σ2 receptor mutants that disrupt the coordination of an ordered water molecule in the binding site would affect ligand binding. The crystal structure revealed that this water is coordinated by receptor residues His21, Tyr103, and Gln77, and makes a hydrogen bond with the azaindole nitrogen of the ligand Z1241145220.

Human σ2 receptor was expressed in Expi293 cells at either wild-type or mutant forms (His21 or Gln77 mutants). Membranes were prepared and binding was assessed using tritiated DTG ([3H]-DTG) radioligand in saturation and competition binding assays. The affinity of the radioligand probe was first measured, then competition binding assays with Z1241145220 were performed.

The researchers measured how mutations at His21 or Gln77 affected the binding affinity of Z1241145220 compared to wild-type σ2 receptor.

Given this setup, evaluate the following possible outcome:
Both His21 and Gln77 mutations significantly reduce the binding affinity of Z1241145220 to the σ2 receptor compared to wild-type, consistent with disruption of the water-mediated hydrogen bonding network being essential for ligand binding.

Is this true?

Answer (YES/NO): YES